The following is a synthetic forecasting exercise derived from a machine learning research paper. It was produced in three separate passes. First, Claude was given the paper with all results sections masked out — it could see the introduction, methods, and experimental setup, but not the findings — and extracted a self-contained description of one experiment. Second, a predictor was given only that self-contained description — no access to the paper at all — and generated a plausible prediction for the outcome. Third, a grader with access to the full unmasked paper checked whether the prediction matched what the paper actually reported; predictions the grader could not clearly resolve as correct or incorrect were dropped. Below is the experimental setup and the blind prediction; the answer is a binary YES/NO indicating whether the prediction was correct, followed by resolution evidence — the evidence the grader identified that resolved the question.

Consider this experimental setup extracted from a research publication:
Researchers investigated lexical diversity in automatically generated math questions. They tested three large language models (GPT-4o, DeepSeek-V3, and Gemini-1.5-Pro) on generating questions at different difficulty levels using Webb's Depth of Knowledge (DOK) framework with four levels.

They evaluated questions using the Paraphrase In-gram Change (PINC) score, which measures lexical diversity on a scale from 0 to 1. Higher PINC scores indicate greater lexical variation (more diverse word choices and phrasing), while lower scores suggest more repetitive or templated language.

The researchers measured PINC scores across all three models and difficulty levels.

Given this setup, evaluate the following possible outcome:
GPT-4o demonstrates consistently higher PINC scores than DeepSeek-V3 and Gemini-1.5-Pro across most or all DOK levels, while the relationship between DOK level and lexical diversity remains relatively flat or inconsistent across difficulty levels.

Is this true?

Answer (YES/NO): NO